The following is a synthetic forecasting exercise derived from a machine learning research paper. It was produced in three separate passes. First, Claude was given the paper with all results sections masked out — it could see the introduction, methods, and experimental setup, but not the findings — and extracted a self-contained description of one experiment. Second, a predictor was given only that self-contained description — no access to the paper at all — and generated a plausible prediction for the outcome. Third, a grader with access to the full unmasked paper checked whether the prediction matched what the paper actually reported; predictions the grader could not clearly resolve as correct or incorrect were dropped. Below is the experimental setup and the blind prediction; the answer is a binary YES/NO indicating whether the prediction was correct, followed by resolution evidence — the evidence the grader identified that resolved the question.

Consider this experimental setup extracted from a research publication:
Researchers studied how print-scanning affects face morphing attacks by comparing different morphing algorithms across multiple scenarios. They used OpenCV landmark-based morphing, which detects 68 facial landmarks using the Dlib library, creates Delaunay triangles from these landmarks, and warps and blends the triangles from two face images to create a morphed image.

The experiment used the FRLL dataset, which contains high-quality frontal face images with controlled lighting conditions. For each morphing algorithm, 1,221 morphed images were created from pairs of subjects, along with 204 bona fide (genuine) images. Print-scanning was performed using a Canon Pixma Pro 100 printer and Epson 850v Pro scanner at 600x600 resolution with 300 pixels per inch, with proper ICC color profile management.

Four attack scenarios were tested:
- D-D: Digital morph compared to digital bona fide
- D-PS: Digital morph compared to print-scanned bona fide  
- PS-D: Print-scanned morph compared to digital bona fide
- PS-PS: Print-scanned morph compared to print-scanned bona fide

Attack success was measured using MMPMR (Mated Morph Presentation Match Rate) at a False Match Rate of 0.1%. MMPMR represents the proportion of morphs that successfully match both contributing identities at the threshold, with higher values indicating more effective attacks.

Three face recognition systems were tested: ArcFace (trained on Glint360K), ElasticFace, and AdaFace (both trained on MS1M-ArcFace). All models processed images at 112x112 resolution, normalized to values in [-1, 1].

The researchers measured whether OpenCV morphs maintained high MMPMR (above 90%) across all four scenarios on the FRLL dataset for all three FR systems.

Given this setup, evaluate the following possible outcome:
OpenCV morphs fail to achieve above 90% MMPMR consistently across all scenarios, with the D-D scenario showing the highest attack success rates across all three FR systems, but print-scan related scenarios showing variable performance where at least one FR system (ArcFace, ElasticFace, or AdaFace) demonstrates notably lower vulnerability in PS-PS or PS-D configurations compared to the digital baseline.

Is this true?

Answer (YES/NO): NO